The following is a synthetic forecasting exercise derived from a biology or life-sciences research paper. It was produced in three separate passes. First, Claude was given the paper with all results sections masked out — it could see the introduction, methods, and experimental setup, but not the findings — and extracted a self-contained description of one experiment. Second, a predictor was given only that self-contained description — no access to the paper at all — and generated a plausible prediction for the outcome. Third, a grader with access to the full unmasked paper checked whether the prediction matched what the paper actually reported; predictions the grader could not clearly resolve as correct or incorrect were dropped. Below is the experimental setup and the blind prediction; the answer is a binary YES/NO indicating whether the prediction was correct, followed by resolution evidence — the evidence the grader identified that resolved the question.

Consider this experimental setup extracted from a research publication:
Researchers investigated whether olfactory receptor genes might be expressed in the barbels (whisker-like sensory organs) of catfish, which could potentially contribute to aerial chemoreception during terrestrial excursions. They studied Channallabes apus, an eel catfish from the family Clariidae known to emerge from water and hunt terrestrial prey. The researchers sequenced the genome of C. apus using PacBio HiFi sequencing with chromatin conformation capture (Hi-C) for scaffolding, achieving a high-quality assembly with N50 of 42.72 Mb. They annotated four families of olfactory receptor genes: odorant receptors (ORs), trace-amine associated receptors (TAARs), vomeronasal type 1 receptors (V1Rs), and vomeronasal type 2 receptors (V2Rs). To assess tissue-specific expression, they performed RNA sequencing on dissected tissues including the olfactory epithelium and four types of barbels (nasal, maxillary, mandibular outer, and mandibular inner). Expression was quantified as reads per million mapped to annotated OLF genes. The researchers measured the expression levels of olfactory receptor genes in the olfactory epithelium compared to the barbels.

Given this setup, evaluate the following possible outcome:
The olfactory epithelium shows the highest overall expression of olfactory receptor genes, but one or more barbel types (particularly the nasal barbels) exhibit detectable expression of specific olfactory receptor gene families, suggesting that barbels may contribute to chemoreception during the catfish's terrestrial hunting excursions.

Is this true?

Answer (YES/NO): NO